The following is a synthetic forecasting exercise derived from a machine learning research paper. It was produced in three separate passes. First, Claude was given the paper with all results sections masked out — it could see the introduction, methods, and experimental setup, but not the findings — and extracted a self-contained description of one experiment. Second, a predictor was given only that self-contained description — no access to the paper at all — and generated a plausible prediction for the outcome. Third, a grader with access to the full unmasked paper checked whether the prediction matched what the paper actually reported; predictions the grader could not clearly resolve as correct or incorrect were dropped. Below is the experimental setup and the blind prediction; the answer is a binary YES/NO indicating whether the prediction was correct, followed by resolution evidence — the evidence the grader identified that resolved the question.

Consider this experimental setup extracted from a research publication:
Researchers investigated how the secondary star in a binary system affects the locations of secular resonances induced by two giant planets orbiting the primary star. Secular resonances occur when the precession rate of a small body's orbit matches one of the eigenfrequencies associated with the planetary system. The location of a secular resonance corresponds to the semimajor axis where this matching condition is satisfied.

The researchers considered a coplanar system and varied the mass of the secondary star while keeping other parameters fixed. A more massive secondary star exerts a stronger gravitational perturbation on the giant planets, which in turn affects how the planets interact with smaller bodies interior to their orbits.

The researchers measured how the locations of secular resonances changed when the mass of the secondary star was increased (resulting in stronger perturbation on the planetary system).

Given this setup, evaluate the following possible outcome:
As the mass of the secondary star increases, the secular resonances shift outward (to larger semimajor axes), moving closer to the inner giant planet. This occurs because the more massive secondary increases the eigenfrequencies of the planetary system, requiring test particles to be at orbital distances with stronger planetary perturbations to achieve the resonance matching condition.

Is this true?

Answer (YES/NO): YES